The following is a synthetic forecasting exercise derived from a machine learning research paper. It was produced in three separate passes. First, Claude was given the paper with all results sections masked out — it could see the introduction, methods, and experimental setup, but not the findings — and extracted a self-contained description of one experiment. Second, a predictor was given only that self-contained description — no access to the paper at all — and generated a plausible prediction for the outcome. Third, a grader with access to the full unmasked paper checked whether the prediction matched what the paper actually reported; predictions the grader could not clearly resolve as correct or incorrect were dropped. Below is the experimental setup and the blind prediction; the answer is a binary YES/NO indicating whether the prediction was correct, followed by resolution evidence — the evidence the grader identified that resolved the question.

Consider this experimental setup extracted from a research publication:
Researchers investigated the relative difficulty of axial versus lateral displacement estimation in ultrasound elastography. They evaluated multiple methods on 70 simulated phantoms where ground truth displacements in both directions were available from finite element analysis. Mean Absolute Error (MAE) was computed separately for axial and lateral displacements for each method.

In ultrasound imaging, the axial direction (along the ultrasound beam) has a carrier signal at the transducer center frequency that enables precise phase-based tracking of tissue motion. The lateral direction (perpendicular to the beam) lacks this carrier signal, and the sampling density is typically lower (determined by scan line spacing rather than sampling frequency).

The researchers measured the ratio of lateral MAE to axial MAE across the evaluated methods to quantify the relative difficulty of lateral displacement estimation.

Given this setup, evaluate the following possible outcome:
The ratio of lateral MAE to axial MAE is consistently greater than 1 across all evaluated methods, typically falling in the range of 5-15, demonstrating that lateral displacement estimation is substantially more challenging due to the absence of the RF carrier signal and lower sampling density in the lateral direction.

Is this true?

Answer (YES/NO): NO